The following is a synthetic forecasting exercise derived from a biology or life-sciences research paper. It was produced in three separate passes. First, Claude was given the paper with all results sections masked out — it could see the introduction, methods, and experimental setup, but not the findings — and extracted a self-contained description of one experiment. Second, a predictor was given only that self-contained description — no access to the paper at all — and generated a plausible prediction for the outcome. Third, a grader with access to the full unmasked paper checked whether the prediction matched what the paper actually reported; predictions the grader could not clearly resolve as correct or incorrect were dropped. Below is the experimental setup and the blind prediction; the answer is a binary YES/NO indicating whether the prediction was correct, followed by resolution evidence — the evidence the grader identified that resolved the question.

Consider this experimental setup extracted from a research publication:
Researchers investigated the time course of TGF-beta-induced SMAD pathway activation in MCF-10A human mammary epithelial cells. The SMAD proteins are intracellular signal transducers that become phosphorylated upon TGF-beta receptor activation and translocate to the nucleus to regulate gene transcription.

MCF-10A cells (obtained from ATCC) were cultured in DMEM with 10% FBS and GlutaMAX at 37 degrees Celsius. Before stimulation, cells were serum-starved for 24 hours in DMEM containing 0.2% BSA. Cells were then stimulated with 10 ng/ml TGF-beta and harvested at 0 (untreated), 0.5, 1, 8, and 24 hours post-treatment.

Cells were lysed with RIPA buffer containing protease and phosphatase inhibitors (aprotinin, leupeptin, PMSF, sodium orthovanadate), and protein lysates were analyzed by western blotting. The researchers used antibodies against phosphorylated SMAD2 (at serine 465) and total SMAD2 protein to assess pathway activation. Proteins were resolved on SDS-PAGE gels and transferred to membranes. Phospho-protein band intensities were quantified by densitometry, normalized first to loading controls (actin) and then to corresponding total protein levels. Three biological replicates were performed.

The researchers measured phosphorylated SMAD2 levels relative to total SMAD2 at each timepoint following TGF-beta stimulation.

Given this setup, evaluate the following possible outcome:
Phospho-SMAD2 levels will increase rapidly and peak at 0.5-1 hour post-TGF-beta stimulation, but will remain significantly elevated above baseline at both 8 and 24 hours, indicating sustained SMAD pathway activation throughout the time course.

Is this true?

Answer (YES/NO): NO